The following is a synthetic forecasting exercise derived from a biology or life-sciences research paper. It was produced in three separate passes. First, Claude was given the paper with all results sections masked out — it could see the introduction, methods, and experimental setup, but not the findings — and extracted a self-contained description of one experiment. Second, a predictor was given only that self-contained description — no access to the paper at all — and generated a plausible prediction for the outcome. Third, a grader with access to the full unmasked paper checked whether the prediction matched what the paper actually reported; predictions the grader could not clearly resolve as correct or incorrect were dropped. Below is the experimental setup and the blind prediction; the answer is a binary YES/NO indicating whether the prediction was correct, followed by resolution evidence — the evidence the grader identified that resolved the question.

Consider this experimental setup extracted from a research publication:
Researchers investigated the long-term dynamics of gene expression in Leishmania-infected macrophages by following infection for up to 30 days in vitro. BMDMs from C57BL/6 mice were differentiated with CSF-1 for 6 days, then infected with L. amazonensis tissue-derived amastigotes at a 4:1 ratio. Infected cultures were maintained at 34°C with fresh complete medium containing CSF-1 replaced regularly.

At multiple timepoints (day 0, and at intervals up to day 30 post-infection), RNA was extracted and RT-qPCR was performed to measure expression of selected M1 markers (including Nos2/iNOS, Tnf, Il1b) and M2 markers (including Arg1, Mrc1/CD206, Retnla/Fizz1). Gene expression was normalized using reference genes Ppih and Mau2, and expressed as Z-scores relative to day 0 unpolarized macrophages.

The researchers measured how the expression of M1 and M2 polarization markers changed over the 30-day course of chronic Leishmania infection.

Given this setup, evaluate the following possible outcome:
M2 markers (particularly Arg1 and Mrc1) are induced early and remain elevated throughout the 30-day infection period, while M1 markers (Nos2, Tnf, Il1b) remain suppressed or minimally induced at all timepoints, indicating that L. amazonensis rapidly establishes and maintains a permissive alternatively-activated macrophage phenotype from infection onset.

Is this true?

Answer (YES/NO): NO